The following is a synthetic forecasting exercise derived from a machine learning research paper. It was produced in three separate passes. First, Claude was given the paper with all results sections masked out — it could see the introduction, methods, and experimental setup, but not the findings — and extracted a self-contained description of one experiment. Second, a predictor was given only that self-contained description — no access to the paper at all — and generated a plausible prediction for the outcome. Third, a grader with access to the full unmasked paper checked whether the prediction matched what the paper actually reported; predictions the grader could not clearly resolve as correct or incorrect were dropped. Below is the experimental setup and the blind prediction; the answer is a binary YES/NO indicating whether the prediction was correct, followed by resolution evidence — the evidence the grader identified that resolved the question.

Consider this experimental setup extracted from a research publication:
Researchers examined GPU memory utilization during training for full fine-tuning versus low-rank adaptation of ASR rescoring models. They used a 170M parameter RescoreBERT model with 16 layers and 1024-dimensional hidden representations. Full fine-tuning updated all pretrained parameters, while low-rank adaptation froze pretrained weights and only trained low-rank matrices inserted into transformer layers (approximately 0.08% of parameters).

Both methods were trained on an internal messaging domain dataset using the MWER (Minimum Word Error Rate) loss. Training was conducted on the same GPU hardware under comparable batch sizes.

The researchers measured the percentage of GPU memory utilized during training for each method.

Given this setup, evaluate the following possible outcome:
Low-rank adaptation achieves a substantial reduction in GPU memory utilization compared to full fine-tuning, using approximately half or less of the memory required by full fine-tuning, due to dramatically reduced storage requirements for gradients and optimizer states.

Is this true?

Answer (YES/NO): NO